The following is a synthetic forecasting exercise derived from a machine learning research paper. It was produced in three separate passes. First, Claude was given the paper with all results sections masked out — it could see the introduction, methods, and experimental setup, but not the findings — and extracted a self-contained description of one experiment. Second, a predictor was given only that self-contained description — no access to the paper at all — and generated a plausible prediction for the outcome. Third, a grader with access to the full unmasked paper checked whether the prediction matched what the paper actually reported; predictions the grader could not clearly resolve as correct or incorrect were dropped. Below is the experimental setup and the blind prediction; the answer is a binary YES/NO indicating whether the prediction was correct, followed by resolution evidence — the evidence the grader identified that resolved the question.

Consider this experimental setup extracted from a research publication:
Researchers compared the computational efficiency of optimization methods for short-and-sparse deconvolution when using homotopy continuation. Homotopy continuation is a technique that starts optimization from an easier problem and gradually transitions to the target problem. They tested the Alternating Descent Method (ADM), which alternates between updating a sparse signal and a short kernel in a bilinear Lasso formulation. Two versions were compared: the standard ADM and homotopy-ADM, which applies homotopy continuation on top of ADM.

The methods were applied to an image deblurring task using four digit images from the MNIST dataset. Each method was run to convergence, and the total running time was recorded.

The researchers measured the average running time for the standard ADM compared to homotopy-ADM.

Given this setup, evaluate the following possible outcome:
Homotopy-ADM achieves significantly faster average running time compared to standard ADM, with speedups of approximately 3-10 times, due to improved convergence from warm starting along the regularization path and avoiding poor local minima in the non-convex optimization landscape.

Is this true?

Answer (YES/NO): NO